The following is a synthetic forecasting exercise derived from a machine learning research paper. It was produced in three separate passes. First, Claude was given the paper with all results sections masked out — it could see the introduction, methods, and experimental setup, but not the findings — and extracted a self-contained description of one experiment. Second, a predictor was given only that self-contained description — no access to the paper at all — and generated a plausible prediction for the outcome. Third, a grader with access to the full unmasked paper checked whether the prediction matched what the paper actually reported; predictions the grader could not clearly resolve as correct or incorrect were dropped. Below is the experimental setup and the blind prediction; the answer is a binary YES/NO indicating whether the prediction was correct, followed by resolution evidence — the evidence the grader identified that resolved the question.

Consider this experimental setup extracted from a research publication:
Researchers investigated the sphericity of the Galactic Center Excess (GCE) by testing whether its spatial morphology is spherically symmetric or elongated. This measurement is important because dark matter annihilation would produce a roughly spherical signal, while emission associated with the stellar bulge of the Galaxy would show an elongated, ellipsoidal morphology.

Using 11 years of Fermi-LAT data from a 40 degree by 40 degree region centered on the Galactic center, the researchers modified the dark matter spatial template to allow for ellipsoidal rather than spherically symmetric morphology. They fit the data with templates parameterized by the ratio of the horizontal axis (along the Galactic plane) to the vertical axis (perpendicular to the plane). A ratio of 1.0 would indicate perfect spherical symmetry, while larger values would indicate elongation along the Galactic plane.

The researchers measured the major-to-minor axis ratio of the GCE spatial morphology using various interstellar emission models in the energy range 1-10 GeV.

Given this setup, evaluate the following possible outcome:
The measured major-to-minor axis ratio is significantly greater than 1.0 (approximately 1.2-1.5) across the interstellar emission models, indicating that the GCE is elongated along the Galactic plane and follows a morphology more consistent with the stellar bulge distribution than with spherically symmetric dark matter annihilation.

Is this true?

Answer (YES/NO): NO